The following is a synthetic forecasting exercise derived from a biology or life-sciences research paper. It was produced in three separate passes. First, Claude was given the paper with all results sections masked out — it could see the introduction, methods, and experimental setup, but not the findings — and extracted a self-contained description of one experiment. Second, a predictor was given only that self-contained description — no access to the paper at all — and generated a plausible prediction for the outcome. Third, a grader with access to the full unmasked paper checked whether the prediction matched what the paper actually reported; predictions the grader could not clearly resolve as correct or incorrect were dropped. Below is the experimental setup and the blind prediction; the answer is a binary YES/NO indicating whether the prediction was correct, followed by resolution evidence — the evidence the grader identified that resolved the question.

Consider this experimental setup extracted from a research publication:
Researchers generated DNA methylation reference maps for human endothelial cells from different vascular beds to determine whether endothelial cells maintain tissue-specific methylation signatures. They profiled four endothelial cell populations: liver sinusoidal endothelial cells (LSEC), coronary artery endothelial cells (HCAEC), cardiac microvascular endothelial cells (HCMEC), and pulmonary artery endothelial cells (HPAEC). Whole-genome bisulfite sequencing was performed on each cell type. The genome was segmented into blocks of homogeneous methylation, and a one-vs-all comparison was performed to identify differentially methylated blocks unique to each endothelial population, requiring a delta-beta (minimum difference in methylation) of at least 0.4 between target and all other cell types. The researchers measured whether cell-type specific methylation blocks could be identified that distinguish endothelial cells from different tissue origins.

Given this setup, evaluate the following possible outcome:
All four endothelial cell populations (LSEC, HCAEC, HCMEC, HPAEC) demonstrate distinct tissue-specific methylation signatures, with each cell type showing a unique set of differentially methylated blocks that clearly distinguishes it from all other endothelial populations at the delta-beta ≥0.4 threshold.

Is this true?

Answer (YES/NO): NO